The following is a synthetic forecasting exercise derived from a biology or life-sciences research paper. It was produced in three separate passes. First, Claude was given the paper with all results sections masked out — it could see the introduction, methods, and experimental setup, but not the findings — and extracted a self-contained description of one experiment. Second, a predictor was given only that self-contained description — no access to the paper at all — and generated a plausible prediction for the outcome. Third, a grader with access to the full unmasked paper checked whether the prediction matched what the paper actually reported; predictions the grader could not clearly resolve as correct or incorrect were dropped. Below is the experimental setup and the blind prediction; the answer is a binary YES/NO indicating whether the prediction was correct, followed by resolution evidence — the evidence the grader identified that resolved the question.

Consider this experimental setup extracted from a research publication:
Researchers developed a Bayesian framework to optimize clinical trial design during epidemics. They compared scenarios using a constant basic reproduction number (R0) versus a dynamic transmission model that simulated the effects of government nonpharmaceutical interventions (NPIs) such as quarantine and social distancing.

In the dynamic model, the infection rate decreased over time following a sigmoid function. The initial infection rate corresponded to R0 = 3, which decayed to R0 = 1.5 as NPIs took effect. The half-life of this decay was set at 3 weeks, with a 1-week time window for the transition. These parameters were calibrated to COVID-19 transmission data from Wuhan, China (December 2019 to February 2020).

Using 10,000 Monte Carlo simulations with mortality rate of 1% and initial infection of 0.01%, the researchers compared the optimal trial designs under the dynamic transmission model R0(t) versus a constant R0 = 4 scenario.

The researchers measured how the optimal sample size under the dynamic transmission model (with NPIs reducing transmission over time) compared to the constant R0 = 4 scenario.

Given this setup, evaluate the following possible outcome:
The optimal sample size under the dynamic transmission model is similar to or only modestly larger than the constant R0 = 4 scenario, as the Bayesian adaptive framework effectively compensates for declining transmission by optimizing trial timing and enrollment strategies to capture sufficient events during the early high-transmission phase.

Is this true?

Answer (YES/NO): NO